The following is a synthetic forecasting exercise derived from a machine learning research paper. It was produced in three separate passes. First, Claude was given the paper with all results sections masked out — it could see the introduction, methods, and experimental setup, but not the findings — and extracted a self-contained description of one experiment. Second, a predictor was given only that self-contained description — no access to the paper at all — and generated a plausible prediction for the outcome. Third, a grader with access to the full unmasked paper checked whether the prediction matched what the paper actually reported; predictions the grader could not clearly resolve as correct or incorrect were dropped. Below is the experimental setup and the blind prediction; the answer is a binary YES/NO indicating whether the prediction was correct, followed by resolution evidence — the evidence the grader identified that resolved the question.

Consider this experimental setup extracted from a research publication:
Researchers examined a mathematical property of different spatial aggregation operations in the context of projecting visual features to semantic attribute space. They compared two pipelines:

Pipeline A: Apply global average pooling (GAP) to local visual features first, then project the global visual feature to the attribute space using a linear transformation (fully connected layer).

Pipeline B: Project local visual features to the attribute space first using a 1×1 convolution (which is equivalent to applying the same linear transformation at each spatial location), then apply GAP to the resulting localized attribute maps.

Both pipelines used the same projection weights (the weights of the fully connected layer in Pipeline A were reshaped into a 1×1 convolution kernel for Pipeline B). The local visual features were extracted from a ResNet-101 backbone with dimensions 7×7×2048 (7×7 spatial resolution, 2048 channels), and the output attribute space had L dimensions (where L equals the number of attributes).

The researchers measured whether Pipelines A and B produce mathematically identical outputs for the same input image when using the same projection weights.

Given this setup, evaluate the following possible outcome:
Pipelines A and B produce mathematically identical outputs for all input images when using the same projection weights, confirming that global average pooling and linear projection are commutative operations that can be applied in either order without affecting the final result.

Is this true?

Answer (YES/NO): YES